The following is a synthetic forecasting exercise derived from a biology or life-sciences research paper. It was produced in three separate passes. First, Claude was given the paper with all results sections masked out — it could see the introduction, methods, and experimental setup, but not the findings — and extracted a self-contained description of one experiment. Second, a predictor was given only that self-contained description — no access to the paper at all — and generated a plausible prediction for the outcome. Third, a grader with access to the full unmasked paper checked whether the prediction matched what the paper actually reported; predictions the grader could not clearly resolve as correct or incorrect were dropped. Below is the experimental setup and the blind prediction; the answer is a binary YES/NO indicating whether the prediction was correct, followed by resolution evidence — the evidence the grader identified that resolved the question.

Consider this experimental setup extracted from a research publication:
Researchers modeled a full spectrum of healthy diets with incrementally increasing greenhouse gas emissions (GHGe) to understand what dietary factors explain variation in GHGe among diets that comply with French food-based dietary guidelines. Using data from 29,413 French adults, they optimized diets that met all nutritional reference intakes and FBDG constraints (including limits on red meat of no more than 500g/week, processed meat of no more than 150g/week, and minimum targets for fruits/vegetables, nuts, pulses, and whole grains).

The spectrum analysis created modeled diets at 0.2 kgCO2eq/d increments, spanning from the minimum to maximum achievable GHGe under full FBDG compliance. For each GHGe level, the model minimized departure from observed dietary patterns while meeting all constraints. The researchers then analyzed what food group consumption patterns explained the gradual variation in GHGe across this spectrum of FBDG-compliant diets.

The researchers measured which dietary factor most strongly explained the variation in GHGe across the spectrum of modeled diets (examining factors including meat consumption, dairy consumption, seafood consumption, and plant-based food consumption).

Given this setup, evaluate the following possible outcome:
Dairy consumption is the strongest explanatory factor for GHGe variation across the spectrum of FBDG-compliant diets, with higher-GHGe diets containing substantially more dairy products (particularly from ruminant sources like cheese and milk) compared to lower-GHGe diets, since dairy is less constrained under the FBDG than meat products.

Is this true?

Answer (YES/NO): NO